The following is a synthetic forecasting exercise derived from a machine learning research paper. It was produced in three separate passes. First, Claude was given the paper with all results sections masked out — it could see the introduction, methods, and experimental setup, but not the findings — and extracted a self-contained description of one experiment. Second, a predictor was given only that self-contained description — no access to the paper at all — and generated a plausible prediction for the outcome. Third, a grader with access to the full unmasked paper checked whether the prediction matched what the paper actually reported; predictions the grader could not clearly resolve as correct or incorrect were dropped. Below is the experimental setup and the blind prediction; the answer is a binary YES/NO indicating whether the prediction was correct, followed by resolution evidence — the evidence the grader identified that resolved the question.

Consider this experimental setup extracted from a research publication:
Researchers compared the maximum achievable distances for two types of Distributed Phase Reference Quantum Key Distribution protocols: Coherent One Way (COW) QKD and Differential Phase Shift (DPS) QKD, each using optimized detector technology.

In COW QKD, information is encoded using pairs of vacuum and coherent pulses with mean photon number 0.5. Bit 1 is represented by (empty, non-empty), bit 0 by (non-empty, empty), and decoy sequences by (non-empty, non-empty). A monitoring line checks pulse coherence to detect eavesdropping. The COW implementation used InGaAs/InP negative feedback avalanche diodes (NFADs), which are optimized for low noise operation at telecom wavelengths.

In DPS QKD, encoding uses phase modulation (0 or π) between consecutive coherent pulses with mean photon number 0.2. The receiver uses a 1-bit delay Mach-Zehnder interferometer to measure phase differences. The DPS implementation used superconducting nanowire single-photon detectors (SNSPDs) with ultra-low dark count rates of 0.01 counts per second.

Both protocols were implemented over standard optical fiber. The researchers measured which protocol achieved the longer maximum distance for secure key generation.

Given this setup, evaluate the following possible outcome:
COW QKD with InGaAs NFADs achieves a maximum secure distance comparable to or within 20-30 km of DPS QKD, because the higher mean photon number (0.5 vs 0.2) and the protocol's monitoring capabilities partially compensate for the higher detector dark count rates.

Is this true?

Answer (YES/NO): YES